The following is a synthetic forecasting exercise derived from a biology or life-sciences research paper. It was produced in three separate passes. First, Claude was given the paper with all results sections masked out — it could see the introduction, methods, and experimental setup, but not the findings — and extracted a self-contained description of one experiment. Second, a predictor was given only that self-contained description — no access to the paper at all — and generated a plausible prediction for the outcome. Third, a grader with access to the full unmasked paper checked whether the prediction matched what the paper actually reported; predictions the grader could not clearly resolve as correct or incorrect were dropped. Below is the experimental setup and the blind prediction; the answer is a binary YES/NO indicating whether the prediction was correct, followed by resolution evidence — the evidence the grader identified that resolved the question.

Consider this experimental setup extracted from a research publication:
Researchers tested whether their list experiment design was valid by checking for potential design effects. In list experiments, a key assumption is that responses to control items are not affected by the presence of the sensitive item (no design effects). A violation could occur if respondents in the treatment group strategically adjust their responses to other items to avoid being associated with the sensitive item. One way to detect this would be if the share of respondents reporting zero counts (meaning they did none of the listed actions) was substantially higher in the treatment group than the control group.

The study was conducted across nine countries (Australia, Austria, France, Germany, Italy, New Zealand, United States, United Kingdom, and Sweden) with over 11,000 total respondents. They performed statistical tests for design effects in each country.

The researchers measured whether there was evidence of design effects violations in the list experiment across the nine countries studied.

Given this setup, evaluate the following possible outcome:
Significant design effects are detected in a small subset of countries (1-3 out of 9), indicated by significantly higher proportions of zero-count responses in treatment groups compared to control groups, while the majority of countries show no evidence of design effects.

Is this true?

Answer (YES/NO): NO